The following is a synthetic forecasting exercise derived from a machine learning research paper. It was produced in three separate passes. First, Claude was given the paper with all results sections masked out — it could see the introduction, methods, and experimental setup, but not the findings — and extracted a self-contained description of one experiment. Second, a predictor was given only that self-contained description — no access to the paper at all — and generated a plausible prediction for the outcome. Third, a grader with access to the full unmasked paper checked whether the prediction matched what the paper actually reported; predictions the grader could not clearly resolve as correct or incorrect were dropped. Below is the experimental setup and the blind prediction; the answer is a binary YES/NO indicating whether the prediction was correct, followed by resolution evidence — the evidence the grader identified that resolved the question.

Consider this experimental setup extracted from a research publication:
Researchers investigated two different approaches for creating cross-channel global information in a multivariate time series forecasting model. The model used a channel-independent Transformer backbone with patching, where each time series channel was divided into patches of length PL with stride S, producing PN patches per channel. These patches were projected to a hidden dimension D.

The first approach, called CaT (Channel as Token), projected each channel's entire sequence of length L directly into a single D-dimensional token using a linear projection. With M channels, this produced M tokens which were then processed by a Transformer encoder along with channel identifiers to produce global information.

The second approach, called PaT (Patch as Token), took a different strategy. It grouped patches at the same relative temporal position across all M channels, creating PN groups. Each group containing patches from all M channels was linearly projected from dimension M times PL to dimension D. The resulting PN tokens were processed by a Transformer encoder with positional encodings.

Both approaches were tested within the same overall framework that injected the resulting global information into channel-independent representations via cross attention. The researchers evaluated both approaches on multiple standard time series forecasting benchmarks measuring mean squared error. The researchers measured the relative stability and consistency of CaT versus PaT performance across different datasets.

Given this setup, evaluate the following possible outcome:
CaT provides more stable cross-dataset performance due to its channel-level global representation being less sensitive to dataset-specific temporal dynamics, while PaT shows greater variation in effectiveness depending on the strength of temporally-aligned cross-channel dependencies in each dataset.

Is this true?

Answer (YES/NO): NO